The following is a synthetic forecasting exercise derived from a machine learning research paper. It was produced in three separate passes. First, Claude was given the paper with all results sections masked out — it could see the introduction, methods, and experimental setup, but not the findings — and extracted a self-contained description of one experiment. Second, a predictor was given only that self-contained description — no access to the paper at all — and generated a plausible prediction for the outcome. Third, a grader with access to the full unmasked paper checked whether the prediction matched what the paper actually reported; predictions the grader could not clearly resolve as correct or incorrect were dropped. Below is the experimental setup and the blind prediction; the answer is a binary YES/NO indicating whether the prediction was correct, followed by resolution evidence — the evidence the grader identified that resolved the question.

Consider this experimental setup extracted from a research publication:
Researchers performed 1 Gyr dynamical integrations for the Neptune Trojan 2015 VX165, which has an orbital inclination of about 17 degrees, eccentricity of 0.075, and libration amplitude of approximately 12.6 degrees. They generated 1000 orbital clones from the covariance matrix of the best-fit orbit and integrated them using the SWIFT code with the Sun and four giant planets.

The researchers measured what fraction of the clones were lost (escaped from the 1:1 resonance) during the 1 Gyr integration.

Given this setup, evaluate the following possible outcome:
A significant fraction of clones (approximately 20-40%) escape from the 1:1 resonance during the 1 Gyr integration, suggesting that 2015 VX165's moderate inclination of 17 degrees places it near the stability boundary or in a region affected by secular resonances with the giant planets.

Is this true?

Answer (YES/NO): NO